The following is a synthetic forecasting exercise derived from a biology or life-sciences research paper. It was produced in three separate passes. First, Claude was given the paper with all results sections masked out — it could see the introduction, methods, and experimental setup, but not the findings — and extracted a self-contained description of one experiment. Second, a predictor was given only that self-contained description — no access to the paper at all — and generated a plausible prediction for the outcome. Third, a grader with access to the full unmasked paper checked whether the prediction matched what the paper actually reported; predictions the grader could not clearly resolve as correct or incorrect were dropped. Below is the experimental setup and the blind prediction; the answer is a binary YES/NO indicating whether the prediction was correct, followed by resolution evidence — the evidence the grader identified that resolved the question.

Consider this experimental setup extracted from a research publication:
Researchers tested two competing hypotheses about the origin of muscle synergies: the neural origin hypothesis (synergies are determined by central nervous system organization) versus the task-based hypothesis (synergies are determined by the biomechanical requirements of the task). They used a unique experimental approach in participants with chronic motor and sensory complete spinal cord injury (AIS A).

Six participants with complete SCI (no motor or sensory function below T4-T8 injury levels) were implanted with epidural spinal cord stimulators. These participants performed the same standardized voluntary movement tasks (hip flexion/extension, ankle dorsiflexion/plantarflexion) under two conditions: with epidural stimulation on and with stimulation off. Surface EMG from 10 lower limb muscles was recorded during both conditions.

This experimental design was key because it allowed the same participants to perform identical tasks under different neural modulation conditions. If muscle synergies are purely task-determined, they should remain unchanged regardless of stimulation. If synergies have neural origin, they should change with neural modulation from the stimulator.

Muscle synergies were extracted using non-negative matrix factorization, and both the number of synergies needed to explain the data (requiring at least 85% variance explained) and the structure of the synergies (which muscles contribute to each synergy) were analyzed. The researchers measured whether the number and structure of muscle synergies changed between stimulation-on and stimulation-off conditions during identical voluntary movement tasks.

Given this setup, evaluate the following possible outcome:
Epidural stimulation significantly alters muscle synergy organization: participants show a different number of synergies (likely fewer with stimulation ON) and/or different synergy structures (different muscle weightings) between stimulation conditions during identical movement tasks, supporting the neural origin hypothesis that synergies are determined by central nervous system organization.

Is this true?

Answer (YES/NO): YES